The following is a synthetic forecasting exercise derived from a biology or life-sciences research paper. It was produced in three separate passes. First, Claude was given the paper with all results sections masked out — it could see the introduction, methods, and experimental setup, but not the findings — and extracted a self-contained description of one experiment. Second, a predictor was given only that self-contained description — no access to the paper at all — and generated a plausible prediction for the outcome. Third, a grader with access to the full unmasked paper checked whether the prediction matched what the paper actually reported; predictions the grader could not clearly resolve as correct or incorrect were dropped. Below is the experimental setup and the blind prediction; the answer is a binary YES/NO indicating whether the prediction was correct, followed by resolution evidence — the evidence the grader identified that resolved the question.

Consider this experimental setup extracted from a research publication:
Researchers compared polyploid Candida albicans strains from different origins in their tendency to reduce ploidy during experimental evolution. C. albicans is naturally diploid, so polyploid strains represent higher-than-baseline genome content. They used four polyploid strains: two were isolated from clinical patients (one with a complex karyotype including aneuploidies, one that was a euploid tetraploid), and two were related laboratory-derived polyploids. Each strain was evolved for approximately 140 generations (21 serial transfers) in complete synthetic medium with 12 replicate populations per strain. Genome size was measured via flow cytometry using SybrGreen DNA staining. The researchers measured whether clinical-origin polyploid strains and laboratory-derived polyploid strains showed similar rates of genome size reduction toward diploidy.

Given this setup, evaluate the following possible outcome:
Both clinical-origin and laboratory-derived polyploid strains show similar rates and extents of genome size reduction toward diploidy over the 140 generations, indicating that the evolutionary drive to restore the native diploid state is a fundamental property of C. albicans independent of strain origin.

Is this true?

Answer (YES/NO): NO